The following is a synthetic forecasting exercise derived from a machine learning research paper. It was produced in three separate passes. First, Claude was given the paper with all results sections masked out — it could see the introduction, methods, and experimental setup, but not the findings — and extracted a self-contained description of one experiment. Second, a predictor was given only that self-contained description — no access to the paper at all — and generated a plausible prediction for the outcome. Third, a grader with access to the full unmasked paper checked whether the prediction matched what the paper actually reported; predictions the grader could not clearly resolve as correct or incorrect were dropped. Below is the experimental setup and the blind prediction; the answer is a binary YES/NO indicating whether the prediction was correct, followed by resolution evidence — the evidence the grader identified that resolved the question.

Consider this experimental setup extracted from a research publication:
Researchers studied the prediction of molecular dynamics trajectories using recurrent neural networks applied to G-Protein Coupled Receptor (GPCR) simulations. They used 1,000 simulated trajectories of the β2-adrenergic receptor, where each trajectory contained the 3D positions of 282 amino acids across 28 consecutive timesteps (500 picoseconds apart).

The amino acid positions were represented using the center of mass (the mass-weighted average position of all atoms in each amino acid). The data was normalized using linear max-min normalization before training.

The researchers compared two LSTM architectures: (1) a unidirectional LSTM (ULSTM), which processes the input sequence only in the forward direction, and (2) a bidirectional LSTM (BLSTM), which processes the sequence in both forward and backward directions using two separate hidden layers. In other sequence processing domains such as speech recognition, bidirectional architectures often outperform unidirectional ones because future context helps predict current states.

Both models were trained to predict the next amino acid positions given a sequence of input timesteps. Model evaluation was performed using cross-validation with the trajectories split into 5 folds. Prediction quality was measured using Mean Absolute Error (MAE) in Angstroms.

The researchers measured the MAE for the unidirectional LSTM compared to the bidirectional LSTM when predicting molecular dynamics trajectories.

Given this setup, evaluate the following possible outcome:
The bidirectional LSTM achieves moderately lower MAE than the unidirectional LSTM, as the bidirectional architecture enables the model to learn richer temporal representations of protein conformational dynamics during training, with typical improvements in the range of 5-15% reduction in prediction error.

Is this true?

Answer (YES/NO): NO